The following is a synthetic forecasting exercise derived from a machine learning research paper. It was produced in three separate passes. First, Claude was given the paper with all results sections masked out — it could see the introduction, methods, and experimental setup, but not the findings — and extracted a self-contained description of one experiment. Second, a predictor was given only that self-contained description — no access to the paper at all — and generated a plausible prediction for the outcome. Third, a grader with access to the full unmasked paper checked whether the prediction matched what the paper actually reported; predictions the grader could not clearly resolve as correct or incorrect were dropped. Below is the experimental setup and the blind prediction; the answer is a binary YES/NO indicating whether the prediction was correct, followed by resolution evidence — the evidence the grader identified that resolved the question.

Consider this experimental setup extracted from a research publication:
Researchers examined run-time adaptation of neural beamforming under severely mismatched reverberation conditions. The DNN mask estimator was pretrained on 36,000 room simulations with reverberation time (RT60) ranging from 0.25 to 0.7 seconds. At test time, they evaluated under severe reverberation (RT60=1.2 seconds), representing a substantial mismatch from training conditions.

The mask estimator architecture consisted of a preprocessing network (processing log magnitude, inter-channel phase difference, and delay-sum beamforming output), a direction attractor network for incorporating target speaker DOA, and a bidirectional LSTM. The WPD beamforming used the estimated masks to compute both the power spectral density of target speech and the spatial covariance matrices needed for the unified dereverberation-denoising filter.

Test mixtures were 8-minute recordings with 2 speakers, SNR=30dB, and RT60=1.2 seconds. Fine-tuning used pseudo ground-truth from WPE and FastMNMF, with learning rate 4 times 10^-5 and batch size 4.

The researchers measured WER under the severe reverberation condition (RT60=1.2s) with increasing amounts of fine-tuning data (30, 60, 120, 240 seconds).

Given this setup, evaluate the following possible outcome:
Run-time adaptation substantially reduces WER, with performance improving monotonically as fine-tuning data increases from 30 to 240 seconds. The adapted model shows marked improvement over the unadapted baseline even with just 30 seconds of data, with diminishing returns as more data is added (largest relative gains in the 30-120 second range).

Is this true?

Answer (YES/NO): NO